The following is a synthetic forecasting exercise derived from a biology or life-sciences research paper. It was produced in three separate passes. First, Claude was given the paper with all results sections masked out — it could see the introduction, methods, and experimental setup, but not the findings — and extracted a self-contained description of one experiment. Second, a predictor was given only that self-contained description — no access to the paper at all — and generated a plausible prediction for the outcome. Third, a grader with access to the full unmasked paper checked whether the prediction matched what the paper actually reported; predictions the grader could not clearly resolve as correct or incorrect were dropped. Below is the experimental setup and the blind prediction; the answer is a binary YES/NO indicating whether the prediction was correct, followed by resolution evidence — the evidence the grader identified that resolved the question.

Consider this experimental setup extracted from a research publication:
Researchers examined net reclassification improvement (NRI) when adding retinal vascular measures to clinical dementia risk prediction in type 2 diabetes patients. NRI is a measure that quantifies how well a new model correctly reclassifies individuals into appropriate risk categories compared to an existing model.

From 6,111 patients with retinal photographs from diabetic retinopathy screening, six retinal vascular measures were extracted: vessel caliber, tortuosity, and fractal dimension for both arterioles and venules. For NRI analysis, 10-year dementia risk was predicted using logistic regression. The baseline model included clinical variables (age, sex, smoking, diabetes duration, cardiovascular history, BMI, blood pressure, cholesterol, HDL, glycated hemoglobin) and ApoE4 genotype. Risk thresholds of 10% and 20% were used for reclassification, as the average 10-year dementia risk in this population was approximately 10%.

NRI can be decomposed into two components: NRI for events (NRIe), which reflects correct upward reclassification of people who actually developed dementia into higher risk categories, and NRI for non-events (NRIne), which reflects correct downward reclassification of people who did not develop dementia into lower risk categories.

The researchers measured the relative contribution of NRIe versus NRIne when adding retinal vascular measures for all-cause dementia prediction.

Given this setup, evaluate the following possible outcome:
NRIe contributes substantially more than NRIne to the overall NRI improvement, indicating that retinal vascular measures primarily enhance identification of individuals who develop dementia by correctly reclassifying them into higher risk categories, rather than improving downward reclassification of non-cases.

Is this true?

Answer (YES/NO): YES